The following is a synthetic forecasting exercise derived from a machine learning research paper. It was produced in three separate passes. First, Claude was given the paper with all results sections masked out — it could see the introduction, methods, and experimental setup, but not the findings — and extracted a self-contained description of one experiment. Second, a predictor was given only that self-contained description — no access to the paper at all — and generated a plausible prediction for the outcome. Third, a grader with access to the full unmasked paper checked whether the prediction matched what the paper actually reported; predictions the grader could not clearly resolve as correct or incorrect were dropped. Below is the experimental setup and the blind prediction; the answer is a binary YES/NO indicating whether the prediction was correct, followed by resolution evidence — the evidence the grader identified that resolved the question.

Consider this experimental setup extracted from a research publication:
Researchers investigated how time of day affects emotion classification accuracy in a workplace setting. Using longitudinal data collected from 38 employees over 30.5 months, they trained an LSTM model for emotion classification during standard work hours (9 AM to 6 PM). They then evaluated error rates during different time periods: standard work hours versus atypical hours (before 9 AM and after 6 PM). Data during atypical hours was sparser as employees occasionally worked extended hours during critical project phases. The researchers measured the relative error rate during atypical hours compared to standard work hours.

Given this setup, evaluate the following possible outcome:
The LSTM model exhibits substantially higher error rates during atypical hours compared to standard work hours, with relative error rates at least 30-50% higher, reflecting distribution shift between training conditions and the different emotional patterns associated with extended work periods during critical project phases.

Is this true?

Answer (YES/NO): YES